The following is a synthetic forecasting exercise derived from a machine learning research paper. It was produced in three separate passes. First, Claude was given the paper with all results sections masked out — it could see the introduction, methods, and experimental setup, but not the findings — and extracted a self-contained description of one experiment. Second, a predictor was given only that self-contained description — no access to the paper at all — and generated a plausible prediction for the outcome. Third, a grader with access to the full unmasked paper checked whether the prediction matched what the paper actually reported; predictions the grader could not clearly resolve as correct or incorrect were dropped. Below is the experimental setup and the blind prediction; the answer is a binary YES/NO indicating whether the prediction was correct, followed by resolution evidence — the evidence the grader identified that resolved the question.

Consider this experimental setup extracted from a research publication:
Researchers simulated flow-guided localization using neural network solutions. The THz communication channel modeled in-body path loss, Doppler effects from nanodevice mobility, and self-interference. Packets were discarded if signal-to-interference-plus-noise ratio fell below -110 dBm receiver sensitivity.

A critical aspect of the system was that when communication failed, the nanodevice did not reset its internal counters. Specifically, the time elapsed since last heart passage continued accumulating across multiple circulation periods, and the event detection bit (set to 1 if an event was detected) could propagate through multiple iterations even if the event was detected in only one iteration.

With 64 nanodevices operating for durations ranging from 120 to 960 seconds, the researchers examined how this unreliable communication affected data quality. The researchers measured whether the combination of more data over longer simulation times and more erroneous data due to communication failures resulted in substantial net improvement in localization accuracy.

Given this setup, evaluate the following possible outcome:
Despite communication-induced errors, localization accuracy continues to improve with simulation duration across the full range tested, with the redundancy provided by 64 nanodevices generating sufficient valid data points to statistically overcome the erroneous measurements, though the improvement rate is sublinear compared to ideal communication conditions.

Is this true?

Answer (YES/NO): NO